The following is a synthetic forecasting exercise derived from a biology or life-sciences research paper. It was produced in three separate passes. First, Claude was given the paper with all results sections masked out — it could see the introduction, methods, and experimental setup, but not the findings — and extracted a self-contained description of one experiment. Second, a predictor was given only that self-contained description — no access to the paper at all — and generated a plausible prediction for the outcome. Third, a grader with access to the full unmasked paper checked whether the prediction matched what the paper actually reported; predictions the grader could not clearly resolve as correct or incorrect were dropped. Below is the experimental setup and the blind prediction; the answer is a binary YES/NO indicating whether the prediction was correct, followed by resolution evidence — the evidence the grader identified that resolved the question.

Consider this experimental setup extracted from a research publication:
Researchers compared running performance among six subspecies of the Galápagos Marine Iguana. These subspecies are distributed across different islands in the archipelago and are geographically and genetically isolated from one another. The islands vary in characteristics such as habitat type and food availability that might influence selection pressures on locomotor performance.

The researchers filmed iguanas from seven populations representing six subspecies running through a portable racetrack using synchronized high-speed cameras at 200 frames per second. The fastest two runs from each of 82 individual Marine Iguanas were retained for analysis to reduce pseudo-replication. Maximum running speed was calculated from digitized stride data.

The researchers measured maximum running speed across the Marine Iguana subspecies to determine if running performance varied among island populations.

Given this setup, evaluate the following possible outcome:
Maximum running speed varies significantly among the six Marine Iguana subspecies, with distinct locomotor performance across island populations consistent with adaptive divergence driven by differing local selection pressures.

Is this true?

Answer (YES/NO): NO